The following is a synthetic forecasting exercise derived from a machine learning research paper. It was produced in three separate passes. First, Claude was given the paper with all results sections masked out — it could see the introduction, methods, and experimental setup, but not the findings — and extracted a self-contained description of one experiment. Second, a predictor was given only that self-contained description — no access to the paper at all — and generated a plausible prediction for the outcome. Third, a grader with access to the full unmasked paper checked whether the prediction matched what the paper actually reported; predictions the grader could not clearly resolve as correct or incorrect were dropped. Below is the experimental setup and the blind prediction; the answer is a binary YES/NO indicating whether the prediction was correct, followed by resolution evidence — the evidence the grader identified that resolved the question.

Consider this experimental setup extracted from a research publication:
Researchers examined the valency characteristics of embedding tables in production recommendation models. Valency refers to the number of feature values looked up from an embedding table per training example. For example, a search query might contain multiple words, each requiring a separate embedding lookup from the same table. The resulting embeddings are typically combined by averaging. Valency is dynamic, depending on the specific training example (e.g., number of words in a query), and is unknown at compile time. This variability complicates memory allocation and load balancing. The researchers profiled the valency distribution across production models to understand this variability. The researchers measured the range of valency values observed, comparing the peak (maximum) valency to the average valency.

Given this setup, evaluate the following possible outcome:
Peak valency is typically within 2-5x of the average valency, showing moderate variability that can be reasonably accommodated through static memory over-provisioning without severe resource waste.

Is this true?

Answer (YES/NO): NO